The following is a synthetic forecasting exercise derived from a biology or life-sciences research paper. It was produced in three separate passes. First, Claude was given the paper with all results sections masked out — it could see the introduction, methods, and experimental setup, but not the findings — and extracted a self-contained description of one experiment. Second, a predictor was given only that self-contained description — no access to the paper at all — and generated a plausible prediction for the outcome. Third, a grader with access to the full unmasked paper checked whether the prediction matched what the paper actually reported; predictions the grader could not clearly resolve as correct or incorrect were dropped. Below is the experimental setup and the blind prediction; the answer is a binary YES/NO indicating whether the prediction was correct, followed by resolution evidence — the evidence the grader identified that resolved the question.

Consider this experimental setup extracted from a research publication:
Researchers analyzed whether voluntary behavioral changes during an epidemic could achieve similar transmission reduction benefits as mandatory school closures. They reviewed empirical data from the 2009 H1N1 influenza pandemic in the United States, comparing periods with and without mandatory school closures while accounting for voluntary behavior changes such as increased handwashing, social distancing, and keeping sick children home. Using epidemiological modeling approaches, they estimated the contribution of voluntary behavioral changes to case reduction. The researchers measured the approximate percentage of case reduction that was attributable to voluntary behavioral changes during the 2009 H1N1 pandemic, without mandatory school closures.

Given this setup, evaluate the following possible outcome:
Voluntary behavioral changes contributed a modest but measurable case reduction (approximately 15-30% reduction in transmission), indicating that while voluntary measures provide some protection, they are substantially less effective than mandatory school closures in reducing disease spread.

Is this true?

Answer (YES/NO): NO